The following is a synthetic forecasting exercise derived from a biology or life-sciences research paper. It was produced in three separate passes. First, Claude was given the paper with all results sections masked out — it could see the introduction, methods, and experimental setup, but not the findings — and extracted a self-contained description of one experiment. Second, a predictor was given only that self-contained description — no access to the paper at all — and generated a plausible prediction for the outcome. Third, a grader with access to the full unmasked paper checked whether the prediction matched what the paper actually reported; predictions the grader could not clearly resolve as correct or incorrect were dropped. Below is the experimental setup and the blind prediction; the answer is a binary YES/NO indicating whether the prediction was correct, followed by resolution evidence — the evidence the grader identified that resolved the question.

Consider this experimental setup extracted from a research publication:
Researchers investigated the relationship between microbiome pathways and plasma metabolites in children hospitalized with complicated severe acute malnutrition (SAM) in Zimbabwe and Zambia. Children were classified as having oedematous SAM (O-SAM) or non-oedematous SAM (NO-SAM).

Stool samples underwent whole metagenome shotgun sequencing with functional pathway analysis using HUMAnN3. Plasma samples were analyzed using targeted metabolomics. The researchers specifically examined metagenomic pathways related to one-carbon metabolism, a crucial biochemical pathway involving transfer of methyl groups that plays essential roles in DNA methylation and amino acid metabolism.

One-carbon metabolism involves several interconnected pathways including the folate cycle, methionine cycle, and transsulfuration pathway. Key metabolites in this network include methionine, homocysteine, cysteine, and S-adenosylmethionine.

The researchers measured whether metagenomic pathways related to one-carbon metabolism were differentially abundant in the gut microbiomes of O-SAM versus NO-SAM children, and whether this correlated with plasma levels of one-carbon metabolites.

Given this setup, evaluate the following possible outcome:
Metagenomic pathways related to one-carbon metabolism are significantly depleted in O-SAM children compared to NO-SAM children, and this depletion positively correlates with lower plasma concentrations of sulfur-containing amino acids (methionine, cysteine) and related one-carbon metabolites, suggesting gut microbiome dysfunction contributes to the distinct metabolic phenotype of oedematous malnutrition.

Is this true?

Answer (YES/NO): NO